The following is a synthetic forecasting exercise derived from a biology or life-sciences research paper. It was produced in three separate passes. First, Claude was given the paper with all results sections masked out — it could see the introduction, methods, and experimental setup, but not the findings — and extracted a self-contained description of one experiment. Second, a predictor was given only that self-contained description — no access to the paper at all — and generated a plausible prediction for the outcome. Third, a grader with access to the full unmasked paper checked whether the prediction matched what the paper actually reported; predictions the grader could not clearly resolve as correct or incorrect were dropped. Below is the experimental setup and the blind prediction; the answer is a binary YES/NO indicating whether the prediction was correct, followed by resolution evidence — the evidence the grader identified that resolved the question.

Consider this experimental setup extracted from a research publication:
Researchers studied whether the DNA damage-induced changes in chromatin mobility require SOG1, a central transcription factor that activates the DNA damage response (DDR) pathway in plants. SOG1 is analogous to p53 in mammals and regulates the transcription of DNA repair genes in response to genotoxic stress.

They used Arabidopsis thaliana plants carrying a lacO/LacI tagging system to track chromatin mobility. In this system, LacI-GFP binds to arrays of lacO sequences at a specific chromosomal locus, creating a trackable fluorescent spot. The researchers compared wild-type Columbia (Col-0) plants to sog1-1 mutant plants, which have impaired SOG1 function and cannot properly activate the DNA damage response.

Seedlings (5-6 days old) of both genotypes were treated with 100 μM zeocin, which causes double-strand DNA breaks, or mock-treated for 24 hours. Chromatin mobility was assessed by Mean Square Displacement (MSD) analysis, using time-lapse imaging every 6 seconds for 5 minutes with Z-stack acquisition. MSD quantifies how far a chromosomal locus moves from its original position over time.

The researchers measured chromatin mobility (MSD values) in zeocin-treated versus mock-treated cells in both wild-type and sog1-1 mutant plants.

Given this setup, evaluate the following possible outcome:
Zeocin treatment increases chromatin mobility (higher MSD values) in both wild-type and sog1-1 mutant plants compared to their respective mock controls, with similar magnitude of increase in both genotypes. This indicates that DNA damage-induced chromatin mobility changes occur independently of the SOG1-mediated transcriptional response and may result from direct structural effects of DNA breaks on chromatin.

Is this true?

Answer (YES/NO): NO